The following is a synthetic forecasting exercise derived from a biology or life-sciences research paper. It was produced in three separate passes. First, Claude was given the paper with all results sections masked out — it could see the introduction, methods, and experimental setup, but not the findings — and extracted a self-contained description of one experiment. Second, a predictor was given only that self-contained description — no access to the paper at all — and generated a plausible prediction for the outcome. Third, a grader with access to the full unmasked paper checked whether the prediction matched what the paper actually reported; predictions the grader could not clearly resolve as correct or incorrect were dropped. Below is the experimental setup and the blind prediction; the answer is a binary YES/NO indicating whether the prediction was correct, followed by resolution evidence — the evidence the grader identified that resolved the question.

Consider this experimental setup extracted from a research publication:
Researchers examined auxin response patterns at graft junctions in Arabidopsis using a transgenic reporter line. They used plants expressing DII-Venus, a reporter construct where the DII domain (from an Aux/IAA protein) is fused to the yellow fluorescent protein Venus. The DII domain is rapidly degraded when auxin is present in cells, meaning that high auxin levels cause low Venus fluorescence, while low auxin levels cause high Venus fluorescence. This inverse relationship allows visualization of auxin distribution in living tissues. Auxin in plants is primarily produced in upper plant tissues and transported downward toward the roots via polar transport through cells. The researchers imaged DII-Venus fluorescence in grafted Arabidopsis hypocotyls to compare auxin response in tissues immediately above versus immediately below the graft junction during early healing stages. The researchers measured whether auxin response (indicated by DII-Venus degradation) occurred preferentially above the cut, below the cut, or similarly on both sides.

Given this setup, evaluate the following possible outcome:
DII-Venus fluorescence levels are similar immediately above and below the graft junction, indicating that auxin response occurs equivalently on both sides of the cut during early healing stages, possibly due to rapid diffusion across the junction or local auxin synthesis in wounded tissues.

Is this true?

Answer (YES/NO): YES